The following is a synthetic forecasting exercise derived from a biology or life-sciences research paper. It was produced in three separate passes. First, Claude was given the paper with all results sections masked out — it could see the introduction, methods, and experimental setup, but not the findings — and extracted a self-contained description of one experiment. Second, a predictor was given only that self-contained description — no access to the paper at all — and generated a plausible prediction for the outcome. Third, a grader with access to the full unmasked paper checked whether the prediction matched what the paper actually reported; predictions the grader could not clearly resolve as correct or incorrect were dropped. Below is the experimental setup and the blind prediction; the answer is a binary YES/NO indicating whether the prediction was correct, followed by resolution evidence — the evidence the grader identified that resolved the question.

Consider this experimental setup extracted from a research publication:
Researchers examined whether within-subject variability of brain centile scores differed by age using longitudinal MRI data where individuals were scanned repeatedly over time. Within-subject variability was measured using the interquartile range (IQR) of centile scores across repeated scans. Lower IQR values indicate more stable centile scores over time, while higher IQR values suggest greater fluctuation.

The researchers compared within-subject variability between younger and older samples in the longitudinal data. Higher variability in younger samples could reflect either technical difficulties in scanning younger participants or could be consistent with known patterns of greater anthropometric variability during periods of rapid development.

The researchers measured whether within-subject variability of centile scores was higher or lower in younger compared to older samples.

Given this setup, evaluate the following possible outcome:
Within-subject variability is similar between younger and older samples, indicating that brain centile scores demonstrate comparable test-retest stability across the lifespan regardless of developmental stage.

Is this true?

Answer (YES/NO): NO